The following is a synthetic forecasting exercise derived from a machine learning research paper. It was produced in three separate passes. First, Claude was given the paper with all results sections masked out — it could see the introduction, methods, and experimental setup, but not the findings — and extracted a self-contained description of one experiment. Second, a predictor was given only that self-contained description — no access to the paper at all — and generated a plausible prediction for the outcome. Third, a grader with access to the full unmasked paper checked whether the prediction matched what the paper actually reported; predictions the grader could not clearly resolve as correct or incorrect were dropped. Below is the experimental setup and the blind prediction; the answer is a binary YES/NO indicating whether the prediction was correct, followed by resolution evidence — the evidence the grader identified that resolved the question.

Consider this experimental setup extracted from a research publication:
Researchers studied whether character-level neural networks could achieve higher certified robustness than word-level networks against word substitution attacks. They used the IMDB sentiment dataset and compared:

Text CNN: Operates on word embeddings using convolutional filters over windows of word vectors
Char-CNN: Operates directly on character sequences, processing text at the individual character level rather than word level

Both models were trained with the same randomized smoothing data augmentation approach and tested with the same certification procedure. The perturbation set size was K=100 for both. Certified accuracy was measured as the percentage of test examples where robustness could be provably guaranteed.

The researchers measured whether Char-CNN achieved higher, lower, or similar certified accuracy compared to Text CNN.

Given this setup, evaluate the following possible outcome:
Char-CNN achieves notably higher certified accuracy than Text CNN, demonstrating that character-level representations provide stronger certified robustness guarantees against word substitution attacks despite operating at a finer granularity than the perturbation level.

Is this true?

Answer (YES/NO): NO